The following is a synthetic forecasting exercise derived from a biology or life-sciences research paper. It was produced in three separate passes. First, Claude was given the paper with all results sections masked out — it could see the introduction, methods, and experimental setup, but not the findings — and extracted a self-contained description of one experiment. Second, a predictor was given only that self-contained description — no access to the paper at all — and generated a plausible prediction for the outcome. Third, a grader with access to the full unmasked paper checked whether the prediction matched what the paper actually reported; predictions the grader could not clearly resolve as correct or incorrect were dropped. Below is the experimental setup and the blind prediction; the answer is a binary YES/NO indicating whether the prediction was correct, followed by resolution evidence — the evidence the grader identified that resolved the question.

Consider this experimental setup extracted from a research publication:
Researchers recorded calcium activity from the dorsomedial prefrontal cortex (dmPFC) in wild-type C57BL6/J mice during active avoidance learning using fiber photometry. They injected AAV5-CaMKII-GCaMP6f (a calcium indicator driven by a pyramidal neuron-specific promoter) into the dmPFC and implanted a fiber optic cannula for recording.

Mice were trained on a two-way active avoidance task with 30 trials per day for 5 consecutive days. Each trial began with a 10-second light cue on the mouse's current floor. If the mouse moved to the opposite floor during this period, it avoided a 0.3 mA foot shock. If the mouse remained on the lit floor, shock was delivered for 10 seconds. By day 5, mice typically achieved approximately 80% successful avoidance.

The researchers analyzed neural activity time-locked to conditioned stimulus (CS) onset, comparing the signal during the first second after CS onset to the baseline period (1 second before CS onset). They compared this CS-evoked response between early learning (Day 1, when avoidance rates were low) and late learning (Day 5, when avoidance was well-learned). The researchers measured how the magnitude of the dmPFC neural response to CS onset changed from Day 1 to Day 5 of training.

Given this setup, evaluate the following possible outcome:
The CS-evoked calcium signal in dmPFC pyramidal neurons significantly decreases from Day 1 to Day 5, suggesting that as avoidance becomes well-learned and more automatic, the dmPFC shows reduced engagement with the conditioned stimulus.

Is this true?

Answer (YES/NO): NO